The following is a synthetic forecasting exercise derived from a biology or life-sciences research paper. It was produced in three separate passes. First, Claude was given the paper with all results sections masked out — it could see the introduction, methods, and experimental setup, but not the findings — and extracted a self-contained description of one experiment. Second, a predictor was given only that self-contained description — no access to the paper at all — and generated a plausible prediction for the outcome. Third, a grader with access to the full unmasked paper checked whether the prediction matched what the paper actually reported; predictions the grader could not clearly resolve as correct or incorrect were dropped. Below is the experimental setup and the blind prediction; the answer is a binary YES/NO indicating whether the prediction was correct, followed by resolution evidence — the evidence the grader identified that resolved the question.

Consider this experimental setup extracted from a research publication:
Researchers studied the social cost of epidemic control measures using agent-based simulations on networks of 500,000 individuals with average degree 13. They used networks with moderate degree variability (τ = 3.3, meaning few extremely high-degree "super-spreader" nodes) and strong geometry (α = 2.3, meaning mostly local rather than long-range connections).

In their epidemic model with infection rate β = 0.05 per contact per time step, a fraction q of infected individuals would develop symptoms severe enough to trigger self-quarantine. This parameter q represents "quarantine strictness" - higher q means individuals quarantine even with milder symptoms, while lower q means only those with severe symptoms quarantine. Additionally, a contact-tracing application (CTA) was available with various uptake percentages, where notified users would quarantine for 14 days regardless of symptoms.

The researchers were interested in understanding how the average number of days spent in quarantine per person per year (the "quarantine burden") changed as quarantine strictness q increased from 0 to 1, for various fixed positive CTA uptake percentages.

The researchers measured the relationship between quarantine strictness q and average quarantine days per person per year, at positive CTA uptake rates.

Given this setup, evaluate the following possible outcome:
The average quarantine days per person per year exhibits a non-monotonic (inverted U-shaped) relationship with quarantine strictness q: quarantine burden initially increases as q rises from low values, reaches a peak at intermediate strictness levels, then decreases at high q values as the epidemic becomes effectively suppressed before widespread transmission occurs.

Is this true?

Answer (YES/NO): YES